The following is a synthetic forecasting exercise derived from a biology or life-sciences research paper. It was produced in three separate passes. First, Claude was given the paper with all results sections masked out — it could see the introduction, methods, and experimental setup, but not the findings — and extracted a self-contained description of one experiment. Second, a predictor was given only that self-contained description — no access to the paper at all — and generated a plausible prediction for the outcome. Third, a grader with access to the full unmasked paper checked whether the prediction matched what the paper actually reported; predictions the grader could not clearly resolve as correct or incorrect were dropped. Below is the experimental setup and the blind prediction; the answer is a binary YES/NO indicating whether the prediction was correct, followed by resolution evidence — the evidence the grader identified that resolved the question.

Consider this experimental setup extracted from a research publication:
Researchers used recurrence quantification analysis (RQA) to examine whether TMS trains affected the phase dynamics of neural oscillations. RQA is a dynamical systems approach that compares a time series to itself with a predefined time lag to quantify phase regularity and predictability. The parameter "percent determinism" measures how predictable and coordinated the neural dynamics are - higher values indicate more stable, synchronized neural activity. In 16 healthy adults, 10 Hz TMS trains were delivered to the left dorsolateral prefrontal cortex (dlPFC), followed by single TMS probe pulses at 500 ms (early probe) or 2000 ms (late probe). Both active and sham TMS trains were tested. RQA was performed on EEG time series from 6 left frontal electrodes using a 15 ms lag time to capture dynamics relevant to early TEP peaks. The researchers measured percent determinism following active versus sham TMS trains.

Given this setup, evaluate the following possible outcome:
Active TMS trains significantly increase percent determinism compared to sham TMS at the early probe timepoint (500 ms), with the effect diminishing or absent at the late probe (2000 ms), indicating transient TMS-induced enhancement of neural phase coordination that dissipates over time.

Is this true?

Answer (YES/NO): NO